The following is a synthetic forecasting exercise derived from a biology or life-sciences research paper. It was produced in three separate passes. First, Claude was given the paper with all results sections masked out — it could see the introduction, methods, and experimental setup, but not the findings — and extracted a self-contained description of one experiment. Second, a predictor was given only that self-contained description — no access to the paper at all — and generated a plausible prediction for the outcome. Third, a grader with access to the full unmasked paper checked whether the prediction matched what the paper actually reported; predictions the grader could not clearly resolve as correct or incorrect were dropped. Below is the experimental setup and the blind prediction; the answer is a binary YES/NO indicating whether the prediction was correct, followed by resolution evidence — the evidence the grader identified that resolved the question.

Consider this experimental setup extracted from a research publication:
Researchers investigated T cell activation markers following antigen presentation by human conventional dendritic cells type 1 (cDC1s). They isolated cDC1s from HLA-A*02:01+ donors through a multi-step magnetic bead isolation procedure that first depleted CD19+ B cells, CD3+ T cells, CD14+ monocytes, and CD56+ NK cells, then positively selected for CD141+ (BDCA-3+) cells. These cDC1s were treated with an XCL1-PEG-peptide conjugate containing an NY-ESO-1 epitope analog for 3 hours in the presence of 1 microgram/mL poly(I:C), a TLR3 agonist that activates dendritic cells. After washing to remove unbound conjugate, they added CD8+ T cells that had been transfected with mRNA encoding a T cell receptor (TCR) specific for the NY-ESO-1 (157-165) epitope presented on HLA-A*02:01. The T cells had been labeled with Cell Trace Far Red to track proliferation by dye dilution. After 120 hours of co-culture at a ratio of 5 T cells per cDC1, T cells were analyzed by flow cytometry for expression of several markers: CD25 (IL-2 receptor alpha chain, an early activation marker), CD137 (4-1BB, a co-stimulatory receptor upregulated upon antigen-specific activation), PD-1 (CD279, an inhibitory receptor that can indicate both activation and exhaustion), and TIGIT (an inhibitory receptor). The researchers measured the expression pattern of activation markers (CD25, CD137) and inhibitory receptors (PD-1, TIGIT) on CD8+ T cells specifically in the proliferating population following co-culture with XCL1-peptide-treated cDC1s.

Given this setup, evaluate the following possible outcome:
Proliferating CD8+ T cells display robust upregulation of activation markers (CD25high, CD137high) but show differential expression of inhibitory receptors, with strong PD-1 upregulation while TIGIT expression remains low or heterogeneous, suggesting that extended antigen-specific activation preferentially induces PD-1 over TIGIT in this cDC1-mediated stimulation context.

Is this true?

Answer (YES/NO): NO